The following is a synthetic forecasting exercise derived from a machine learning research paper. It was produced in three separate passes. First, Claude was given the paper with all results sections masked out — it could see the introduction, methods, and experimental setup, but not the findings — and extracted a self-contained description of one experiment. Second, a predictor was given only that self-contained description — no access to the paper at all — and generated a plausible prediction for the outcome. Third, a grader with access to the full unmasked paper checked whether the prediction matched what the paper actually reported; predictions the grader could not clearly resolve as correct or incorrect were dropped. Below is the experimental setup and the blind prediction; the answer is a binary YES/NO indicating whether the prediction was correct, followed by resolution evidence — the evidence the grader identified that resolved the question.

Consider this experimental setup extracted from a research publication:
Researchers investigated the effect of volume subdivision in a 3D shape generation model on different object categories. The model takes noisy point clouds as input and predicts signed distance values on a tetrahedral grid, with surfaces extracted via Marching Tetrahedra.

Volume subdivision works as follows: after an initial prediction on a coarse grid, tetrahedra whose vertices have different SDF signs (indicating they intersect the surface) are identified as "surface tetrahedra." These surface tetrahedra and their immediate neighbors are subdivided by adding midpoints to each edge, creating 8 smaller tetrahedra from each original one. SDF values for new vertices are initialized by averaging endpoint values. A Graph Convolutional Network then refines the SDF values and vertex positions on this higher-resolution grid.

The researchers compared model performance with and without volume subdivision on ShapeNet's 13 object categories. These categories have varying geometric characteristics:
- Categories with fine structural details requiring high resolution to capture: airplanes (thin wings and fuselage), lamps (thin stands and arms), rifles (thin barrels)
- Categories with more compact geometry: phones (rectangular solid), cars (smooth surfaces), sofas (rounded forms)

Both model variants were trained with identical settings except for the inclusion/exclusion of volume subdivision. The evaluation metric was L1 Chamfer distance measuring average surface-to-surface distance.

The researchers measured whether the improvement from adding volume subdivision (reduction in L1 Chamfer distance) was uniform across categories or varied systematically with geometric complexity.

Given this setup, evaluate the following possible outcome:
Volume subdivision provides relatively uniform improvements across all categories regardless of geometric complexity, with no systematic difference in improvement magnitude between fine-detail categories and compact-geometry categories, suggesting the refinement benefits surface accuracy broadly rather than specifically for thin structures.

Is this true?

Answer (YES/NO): NO